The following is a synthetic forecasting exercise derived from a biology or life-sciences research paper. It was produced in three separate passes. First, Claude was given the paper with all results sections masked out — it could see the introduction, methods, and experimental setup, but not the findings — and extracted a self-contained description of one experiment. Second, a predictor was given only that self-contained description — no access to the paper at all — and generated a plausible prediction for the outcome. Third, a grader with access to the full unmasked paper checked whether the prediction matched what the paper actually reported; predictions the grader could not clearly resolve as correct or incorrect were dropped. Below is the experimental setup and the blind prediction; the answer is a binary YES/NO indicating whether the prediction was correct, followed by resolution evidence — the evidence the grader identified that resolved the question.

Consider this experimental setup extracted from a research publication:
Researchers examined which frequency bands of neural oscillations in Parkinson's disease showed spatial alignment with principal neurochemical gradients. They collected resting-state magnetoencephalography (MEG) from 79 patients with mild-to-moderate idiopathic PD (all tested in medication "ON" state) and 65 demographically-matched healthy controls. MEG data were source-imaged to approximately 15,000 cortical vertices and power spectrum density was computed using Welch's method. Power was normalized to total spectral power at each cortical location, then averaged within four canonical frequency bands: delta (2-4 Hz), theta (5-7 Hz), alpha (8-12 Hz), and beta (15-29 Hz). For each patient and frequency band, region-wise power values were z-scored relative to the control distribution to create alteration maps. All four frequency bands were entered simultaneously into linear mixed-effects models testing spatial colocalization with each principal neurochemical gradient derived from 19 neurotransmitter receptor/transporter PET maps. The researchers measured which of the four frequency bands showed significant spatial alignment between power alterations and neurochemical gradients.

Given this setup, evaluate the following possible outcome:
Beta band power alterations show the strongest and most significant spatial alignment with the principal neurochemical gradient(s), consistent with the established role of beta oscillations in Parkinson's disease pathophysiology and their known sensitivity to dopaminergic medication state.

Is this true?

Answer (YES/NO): YES